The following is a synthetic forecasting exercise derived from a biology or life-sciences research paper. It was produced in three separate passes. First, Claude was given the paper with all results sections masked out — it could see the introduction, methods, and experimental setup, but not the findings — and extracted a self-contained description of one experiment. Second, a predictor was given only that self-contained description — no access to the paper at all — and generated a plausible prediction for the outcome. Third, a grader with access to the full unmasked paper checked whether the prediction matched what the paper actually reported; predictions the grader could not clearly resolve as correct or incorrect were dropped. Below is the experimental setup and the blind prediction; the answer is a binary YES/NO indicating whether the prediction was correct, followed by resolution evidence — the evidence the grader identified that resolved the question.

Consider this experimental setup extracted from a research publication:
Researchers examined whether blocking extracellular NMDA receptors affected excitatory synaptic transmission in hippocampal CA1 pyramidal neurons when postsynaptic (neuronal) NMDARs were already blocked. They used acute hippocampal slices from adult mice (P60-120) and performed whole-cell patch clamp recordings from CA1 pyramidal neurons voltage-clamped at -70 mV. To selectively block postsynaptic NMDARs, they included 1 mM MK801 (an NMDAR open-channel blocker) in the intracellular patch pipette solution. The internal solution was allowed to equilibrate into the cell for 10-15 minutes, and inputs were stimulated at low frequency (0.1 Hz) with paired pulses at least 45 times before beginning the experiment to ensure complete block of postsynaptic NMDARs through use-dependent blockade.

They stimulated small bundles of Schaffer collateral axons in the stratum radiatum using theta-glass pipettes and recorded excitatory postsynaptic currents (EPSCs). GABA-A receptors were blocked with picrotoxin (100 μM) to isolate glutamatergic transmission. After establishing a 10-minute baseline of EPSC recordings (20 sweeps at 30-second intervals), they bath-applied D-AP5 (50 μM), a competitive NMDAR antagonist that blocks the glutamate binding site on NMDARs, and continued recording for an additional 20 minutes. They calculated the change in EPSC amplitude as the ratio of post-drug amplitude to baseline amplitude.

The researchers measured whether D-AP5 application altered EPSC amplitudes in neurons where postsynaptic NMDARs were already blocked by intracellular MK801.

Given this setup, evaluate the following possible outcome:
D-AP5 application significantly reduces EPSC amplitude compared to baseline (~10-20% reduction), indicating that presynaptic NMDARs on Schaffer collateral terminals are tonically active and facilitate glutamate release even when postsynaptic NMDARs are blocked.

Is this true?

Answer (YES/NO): NO